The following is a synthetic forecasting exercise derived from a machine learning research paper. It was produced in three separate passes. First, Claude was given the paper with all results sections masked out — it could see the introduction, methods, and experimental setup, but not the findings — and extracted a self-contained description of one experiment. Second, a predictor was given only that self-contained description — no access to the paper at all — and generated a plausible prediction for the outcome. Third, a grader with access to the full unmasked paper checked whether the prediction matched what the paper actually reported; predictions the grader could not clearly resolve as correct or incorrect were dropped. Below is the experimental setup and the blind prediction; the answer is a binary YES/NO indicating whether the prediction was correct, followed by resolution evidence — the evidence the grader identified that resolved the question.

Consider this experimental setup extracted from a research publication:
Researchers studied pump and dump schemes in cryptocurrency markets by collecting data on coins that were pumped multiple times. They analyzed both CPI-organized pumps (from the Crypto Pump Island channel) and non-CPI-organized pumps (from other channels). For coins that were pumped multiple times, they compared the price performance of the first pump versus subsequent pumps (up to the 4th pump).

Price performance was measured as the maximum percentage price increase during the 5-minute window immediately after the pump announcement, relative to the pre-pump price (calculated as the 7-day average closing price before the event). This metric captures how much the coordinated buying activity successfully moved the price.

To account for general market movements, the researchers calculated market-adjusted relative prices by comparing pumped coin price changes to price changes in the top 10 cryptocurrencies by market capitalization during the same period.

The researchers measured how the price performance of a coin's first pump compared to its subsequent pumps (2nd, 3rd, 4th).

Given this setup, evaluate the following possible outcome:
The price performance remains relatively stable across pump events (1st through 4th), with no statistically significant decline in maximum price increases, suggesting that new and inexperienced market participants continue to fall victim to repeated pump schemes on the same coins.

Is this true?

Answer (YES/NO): YES